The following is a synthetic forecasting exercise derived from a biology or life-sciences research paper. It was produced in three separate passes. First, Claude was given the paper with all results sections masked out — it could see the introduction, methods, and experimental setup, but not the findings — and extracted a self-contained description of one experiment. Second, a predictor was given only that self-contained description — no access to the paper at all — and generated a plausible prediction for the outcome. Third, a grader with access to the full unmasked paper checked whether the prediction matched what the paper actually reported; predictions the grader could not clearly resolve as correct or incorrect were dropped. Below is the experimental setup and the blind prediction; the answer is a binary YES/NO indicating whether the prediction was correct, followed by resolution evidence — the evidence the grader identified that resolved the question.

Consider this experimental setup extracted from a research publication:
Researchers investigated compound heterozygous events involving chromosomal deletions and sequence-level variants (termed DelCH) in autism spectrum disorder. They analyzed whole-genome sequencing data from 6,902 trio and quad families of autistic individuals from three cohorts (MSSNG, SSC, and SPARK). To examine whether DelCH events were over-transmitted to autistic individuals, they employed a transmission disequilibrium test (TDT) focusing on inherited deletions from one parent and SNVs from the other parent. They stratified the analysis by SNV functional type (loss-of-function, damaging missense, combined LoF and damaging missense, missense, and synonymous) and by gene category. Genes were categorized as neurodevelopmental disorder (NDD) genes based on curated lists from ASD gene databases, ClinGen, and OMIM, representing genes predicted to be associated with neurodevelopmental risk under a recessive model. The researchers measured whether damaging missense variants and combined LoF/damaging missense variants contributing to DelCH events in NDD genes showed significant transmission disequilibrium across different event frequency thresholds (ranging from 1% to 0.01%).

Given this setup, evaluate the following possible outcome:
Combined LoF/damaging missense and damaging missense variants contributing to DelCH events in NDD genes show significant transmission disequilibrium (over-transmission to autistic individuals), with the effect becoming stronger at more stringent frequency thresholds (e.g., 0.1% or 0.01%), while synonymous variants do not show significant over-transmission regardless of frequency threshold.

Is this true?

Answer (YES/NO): NO